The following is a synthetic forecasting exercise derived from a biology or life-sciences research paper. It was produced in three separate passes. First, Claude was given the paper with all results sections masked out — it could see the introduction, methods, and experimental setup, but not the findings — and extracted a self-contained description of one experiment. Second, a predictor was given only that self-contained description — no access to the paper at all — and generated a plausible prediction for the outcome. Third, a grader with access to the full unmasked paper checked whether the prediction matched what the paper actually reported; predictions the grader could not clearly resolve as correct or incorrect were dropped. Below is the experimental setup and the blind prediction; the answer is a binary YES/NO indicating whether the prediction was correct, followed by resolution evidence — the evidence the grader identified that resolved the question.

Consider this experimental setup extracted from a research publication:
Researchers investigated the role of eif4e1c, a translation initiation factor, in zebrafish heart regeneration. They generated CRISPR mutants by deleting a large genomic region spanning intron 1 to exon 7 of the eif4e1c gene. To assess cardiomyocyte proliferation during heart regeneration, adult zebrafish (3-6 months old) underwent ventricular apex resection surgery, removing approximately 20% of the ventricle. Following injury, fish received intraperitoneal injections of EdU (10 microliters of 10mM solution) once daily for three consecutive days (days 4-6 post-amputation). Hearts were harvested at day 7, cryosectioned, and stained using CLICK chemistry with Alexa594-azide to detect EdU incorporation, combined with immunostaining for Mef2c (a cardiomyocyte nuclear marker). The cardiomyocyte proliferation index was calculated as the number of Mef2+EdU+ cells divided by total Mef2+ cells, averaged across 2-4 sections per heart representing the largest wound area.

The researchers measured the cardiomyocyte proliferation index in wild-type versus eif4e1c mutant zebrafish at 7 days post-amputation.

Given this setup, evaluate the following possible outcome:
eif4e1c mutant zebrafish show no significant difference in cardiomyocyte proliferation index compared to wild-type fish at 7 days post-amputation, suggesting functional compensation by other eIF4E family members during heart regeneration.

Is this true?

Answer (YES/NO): NO